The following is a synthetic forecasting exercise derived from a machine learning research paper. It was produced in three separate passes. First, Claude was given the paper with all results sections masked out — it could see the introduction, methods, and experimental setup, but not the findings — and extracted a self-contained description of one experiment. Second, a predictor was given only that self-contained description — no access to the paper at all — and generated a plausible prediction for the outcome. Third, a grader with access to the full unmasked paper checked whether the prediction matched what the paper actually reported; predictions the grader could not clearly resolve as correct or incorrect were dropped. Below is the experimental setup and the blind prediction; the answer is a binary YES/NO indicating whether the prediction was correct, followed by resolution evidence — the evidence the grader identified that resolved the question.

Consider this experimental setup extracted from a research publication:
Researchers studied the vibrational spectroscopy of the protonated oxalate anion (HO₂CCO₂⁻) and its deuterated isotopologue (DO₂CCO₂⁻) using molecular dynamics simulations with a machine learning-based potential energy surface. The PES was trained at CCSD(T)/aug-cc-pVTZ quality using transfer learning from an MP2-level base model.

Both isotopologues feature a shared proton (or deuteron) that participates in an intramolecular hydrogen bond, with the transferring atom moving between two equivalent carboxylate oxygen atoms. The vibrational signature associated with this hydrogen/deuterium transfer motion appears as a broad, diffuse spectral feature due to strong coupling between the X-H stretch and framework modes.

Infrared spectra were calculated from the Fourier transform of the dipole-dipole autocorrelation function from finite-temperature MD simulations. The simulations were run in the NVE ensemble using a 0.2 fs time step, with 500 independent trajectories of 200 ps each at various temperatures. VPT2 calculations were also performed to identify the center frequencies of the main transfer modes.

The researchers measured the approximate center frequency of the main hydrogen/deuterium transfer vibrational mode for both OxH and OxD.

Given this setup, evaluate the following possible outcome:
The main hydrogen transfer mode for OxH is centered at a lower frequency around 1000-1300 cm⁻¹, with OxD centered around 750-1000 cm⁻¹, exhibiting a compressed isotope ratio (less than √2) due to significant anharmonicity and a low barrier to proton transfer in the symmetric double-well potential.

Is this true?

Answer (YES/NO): NO